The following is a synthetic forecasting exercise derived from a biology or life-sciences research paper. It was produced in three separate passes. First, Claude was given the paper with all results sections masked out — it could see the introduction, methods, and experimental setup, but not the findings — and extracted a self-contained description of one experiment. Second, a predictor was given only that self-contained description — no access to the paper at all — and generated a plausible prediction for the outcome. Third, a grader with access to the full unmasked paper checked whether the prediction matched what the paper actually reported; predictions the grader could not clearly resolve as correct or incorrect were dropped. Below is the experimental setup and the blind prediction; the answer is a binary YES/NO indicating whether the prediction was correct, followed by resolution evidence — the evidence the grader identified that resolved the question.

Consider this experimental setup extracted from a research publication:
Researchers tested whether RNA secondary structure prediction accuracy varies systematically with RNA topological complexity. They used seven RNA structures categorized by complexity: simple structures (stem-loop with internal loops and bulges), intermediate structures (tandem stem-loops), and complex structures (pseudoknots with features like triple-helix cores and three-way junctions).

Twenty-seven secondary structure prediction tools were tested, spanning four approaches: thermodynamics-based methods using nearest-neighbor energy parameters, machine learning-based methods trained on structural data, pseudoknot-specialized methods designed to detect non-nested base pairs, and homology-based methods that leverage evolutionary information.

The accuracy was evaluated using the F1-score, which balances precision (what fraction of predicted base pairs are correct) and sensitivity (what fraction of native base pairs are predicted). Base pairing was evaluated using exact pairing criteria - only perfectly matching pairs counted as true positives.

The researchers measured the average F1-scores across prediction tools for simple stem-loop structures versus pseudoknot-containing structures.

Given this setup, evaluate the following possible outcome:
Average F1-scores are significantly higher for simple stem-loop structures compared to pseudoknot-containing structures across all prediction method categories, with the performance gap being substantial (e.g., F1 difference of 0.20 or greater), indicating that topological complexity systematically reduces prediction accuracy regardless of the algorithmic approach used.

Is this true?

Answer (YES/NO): NO